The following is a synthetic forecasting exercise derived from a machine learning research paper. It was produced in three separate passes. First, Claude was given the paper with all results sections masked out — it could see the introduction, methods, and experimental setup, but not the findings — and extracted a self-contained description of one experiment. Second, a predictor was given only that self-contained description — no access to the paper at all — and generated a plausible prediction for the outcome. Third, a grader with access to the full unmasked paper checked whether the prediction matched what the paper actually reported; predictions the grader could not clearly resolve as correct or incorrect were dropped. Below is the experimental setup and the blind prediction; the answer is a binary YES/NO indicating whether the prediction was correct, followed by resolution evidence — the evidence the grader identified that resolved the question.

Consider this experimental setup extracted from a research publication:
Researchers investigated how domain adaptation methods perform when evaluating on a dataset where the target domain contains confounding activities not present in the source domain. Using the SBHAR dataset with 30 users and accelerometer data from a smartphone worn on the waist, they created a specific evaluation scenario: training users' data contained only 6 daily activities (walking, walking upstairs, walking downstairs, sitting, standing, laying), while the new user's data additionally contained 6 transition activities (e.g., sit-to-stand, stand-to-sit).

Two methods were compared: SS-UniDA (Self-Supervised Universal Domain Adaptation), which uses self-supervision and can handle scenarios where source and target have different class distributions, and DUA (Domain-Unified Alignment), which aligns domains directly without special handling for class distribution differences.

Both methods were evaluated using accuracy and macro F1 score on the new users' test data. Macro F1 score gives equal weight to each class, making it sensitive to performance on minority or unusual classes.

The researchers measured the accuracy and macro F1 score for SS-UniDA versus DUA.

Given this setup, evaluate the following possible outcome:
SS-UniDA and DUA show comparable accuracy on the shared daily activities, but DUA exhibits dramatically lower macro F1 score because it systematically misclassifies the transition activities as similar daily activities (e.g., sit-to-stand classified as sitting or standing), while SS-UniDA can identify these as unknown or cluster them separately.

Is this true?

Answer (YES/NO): NO